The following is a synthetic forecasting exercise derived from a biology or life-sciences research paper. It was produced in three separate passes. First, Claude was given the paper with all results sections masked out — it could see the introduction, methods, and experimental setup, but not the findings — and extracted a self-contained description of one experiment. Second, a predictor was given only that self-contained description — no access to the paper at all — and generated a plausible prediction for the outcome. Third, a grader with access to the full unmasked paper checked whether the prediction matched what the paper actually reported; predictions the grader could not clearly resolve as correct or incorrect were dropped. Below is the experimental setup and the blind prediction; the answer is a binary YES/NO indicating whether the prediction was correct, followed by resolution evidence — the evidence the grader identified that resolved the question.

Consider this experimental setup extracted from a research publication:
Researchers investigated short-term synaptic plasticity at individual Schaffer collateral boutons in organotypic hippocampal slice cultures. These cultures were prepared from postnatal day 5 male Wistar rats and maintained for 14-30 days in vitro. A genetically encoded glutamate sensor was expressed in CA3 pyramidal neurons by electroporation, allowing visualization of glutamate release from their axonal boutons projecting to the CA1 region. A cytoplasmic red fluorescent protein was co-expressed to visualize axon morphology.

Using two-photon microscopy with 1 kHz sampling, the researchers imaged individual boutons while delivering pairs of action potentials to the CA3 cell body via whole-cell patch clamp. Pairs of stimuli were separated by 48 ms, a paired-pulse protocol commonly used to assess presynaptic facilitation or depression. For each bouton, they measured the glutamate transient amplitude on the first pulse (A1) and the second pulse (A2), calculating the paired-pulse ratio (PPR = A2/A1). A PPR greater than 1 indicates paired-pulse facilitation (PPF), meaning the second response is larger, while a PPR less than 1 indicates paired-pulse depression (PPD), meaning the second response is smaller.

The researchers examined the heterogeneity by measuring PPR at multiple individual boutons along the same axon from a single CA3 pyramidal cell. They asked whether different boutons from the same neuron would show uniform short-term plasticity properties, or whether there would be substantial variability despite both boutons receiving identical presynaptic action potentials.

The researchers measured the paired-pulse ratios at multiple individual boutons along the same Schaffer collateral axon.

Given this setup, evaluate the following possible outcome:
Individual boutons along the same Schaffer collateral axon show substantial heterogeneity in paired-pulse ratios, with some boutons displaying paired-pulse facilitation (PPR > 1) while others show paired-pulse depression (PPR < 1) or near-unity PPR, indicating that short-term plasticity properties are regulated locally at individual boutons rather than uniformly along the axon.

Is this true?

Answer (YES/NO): YES